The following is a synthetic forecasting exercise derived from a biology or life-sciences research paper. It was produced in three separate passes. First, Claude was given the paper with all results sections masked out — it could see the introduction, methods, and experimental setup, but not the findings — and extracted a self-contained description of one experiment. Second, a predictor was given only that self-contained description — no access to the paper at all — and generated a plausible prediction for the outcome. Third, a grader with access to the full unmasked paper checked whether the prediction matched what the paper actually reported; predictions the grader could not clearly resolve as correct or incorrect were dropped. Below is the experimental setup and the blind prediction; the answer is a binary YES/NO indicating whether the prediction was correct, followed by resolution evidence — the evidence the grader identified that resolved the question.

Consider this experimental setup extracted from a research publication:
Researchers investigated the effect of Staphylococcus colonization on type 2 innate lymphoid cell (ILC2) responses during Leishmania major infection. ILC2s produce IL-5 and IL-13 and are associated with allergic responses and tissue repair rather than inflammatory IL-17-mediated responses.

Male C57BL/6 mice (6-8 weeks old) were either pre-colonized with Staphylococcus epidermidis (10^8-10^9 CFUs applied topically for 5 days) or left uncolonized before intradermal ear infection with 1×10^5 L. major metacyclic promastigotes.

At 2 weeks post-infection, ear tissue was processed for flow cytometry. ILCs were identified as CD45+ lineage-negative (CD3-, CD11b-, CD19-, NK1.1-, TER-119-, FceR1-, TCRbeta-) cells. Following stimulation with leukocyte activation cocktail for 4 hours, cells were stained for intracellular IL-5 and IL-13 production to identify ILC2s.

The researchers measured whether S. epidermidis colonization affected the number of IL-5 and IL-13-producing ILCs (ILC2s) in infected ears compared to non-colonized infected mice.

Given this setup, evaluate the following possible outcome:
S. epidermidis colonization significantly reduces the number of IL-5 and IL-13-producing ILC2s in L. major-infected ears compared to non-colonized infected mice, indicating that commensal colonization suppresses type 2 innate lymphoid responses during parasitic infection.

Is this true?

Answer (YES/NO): NO